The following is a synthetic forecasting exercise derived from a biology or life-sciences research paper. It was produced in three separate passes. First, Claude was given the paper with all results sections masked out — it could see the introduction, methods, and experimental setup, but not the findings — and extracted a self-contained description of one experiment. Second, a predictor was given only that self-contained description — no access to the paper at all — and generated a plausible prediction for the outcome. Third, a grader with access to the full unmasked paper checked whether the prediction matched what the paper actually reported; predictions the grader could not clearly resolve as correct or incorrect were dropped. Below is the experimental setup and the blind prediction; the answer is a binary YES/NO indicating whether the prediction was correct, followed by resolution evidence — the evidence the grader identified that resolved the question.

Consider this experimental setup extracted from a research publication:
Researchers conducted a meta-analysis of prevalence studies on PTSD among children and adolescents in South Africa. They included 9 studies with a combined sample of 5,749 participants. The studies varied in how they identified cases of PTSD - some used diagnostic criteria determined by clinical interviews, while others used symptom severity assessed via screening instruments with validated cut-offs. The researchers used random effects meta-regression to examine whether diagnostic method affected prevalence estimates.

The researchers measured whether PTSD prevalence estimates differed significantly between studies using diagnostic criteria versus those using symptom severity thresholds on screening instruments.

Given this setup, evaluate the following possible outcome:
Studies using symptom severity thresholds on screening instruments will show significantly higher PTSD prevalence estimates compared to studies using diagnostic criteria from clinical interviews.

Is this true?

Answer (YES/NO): NO